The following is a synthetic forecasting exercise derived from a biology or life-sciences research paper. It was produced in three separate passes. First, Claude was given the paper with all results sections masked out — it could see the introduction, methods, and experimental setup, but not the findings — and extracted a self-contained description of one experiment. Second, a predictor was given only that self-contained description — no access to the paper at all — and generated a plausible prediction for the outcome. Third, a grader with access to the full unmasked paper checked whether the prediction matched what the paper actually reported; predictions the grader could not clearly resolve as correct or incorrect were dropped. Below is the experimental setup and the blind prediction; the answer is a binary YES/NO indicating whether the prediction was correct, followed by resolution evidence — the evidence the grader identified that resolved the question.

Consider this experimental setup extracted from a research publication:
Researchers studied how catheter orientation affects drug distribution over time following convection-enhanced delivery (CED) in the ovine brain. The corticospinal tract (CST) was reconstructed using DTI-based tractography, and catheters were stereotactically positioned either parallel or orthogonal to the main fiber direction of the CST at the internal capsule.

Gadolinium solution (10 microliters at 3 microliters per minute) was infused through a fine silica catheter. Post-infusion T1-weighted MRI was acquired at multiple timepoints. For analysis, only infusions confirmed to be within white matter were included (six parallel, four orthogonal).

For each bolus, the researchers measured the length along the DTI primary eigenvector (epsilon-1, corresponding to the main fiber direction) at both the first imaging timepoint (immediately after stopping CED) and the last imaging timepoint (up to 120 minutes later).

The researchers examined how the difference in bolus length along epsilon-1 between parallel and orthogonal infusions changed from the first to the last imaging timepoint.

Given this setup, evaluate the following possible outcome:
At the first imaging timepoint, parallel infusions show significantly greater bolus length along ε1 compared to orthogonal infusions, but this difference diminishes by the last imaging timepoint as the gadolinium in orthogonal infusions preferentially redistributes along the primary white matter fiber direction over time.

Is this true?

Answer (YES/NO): YES